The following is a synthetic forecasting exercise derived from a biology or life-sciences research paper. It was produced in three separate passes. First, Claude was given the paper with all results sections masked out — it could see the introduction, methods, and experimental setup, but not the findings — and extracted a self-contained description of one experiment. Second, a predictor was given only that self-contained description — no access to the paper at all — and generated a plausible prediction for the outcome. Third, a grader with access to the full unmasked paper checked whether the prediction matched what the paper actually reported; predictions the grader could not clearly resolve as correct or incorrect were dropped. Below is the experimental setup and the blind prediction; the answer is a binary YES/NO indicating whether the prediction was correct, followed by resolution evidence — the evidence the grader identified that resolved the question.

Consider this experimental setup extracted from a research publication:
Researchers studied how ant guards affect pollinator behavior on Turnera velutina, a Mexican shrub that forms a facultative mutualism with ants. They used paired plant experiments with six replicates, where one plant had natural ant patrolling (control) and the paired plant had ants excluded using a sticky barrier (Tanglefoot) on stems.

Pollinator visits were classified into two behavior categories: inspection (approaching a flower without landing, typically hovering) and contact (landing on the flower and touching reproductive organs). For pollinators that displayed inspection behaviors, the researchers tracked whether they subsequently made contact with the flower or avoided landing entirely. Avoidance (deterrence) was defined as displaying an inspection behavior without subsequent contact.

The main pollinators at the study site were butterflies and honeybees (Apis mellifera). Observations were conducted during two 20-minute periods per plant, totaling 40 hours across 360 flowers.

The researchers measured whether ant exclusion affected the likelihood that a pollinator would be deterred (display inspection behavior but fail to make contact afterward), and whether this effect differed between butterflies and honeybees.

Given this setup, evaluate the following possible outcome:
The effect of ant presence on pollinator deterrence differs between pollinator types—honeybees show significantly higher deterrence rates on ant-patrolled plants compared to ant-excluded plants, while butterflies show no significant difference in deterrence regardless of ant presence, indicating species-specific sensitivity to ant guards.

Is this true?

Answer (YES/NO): NO